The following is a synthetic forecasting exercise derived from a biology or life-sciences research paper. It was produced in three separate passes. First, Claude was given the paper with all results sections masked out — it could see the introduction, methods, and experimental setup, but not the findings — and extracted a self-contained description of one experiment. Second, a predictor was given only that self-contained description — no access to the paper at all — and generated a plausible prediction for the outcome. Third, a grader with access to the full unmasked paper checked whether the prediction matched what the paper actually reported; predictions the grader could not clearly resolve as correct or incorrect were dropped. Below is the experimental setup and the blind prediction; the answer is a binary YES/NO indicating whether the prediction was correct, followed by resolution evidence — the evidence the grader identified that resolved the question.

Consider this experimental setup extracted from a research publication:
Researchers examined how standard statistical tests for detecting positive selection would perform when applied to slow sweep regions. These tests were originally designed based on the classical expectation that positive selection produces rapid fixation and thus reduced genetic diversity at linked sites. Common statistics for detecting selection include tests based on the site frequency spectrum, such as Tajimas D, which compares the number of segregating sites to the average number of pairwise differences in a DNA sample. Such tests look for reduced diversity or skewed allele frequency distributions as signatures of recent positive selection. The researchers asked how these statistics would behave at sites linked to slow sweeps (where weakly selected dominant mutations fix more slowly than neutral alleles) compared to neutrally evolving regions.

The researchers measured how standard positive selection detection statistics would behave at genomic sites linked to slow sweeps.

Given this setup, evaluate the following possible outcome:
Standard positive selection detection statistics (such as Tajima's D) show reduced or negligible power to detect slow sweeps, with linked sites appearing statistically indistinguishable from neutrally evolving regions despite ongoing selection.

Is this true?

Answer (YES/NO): NO